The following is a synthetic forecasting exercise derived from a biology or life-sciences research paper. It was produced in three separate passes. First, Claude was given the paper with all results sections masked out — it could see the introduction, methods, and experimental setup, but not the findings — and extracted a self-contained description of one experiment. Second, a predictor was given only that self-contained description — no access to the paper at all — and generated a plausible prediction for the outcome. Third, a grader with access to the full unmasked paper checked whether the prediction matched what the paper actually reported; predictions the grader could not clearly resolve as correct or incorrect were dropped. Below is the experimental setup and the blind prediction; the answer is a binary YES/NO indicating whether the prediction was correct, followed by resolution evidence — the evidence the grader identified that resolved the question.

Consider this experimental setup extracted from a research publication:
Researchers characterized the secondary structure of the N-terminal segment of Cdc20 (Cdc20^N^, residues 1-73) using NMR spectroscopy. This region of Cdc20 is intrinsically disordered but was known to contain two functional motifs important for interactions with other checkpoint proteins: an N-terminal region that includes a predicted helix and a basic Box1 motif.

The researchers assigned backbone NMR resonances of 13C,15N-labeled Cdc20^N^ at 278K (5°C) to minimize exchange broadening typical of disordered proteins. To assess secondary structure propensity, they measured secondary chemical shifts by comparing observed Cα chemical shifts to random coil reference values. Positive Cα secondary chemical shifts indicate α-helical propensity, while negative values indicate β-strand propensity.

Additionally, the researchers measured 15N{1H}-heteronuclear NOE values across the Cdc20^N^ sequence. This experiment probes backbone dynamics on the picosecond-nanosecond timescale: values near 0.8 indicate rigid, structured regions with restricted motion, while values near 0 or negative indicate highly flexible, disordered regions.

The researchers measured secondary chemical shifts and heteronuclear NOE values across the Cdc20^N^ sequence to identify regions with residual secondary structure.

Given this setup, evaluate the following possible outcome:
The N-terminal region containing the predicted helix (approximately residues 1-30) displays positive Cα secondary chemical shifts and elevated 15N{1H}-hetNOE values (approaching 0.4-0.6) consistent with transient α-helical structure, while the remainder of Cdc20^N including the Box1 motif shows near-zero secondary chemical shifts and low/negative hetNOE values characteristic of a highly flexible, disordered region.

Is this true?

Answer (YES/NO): NO